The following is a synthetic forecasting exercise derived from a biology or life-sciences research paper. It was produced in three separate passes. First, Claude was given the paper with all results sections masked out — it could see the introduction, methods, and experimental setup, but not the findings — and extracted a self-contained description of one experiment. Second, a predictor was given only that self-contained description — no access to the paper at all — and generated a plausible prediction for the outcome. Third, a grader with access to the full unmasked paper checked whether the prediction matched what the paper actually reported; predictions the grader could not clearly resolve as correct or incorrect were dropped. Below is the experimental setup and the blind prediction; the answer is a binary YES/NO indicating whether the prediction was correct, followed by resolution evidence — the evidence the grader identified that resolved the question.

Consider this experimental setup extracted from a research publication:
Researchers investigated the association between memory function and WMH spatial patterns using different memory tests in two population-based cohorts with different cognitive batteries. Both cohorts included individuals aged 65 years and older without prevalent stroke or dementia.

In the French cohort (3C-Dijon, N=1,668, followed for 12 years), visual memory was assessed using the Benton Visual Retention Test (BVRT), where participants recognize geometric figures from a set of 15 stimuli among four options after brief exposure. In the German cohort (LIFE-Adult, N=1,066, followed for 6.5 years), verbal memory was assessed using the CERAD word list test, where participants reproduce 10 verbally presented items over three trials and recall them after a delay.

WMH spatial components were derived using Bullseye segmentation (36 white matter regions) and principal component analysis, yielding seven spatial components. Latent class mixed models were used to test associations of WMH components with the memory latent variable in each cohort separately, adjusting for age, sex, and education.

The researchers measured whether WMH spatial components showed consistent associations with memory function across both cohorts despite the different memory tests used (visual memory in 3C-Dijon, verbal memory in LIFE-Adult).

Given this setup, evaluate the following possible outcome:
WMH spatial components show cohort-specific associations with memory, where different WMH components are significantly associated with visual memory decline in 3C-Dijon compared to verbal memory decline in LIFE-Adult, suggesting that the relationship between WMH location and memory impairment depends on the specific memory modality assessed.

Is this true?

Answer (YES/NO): NO